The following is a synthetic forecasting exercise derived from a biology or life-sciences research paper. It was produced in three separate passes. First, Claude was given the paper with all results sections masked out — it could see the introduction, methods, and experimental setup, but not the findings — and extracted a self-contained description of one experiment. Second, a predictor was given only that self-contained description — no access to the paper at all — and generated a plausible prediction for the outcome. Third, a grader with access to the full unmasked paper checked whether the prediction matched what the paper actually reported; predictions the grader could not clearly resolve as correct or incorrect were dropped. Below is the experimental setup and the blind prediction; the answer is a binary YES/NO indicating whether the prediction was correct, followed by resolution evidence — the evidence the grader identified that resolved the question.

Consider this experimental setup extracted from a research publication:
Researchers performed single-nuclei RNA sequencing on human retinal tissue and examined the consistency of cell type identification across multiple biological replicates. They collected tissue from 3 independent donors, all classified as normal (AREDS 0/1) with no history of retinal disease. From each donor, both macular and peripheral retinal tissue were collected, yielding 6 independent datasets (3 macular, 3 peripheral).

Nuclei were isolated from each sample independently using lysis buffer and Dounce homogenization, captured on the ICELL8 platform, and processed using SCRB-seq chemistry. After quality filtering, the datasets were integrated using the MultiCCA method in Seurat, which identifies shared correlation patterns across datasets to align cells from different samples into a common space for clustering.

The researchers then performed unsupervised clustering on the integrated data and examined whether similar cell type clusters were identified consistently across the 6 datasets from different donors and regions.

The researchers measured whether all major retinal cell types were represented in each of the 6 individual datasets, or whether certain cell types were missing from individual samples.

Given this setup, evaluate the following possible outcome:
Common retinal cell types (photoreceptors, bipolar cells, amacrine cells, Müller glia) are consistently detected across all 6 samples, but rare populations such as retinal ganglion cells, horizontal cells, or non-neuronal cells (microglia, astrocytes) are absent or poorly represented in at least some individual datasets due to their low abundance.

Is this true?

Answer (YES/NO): NO